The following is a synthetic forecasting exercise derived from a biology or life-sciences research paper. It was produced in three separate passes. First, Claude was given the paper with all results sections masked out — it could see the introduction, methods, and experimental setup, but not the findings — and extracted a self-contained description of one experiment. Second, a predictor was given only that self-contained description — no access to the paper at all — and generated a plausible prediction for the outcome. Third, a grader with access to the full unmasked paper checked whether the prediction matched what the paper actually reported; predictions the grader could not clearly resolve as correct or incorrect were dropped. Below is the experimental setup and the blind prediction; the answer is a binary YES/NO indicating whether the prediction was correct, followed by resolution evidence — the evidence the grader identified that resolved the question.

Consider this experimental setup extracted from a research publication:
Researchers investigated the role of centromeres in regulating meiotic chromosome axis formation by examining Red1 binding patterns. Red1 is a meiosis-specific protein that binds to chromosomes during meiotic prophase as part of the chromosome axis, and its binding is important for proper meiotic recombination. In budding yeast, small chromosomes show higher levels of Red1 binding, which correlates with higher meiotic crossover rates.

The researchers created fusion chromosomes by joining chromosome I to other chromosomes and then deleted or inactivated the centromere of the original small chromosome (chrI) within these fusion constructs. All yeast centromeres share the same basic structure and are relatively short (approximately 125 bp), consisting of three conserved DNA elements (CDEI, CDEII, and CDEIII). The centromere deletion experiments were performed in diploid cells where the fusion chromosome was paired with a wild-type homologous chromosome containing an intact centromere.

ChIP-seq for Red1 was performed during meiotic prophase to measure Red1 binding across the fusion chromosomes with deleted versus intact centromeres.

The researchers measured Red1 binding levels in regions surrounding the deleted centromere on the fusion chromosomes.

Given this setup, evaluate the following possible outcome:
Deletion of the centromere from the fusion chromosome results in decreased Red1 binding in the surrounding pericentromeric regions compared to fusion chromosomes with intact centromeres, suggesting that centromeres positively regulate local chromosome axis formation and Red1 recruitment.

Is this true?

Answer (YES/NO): YES